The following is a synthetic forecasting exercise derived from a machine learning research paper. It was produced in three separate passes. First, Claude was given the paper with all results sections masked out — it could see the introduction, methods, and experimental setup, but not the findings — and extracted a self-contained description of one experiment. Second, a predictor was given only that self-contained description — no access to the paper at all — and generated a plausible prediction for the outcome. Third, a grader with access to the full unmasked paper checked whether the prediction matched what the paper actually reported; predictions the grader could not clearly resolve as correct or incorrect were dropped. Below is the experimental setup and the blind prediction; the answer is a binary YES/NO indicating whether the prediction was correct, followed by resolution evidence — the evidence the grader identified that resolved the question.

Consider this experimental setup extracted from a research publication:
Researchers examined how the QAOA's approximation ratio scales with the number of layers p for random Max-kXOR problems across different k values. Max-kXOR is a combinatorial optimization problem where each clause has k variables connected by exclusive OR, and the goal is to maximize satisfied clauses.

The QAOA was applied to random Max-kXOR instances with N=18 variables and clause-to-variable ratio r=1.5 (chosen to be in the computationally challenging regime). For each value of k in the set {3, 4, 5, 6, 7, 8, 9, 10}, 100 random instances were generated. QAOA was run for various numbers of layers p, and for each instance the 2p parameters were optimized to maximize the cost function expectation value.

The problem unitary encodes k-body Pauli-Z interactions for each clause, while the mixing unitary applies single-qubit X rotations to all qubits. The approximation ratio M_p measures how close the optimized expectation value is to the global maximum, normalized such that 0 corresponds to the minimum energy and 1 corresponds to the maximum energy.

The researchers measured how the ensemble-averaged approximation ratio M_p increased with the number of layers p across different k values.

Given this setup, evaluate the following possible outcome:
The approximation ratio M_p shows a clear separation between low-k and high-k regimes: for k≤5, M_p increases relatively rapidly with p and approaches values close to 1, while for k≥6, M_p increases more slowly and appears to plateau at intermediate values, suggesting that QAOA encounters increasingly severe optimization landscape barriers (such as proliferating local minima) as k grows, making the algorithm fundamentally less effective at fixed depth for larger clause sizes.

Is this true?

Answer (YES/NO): NO